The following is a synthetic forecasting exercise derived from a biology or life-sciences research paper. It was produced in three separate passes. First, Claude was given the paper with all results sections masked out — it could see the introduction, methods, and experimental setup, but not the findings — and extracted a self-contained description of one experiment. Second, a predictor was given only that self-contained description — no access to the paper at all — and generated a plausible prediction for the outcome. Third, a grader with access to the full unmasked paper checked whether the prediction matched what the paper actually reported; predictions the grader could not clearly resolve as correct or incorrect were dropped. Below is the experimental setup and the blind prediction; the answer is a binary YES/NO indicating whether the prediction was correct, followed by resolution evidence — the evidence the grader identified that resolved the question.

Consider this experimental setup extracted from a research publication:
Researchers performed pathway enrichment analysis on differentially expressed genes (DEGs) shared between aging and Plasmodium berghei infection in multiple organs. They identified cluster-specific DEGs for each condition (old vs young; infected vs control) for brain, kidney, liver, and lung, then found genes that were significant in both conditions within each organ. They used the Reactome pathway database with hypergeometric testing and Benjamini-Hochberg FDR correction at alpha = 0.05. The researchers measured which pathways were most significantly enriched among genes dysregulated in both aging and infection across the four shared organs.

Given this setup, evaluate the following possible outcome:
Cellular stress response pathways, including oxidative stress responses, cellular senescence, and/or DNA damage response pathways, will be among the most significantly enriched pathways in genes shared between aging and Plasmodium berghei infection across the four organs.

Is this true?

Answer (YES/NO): NO